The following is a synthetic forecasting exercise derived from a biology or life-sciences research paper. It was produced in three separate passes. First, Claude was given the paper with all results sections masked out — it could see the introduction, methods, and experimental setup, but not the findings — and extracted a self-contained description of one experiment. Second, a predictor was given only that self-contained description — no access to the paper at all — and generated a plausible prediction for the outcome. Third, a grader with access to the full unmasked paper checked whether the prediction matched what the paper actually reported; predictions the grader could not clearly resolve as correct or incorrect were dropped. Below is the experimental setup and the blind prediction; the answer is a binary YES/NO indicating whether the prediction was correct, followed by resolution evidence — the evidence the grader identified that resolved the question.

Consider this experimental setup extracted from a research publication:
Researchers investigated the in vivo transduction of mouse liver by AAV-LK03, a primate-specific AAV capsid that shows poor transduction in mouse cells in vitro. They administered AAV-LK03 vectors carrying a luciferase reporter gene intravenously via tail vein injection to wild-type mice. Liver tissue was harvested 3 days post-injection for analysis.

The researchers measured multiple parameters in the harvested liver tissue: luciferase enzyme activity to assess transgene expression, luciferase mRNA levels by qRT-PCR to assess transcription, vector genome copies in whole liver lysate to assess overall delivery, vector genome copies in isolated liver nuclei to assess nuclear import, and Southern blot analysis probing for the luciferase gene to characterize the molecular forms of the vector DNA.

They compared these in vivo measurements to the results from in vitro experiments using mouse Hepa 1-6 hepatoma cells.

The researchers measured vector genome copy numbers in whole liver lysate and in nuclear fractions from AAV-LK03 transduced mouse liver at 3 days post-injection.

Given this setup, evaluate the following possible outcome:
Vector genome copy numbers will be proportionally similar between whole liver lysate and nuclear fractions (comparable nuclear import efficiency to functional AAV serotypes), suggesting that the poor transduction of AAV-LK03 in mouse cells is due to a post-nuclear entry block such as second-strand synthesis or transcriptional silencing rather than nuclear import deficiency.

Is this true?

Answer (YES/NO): YES